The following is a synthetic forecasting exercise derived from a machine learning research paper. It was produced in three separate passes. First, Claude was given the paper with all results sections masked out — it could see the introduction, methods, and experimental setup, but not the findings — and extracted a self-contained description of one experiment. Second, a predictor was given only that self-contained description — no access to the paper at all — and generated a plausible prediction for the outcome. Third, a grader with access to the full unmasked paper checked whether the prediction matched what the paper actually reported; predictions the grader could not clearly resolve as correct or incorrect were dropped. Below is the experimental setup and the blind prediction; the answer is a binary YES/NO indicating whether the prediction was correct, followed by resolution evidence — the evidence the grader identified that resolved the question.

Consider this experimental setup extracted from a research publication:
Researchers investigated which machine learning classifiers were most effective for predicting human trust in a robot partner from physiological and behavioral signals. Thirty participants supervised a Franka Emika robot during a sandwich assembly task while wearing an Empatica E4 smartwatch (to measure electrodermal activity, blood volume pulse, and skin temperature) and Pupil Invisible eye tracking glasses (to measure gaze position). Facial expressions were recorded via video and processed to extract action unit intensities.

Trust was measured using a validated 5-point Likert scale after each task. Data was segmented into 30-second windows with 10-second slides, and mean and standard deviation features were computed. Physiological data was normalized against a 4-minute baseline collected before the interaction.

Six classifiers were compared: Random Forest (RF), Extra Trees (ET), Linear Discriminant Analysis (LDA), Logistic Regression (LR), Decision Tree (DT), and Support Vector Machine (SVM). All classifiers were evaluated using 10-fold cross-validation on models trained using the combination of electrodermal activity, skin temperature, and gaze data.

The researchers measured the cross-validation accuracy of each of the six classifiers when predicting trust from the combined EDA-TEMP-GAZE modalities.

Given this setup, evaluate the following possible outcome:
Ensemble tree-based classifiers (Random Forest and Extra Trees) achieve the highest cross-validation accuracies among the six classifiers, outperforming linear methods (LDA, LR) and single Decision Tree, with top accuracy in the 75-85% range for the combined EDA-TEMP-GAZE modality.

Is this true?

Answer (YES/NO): NO